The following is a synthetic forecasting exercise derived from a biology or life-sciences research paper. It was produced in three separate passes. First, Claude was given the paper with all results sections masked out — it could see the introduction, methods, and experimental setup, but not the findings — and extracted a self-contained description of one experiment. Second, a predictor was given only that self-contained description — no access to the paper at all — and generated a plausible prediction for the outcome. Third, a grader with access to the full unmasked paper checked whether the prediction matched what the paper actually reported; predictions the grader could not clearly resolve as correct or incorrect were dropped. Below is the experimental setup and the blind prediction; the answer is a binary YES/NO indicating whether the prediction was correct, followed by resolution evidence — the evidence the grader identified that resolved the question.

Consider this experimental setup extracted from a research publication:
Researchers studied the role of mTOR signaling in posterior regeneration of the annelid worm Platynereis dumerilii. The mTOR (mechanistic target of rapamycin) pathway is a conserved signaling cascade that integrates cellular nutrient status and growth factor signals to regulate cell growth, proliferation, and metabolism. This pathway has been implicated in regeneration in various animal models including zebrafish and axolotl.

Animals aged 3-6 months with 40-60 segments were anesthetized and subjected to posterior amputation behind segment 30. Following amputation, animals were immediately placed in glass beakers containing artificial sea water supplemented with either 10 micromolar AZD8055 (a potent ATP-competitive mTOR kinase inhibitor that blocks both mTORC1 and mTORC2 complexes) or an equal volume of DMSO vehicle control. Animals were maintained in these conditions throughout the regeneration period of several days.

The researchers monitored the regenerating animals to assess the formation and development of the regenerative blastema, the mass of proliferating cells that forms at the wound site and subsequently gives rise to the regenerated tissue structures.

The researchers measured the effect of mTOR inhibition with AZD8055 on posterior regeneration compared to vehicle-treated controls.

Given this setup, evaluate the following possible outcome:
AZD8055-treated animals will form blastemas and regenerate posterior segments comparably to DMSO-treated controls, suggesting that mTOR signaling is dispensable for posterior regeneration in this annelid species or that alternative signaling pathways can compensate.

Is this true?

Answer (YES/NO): NO